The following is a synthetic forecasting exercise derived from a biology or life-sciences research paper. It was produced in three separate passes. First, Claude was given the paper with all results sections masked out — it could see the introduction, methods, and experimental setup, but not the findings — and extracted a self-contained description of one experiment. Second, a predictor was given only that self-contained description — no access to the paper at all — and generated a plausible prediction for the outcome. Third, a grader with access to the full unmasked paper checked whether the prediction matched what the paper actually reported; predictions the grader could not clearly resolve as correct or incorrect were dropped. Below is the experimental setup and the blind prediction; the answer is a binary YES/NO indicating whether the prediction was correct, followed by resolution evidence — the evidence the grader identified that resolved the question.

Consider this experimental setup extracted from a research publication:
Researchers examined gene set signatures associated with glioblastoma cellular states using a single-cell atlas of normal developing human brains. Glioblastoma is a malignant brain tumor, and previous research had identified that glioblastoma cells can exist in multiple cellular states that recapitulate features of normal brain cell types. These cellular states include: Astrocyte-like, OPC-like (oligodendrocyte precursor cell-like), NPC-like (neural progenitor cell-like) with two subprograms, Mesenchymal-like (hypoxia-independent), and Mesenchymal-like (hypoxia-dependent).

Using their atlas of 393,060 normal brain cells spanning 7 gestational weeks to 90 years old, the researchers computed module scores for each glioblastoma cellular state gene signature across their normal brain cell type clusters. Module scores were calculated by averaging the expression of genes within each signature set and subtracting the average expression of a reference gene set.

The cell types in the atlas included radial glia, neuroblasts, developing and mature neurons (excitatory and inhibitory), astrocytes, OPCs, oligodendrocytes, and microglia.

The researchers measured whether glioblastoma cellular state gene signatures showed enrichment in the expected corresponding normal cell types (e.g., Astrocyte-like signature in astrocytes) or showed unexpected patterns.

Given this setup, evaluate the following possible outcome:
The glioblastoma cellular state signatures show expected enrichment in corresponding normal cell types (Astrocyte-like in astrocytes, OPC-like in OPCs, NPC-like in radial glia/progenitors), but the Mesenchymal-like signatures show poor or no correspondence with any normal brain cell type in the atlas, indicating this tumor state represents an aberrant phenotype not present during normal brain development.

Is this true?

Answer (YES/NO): NO